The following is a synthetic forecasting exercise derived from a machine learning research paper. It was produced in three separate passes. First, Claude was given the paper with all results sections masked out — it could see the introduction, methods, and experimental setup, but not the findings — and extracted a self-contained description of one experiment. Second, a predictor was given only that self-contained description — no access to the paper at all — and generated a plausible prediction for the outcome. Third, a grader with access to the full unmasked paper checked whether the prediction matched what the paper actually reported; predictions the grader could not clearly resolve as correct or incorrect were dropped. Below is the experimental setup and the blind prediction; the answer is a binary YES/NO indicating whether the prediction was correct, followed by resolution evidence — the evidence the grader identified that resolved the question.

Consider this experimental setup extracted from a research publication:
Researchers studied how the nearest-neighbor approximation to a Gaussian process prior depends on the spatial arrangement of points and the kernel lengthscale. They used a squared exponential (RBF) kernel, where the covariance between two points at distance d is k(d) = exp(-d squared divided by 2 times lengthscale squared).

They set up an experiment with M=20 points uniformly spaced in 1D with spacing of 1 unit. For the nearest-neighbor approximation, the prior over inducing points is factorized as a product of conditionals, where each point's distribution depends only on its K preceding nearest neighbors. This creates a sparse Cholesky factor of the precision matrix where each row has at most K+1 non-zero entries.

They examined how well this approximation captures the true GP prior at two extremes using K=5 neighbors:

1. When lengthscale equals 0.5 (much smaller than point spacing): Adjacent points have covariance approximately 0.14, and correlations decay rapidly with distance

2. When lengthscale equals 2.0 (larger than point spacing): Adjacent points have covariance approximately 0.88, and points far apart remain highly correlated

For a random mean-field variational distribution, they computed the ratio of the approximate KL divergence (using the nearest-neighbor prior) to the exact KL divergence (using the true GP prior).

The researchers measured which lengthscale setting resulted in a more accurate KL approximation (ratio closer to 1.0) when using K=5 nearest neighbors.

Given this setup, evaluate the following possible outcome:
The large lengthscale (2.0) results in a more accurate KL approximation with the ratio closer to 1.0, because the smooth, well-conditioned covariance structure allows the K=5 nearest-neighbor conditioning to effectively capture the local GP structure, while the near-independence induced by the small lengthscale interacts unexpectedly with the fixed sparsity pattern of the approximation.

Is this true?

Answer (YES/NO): NO